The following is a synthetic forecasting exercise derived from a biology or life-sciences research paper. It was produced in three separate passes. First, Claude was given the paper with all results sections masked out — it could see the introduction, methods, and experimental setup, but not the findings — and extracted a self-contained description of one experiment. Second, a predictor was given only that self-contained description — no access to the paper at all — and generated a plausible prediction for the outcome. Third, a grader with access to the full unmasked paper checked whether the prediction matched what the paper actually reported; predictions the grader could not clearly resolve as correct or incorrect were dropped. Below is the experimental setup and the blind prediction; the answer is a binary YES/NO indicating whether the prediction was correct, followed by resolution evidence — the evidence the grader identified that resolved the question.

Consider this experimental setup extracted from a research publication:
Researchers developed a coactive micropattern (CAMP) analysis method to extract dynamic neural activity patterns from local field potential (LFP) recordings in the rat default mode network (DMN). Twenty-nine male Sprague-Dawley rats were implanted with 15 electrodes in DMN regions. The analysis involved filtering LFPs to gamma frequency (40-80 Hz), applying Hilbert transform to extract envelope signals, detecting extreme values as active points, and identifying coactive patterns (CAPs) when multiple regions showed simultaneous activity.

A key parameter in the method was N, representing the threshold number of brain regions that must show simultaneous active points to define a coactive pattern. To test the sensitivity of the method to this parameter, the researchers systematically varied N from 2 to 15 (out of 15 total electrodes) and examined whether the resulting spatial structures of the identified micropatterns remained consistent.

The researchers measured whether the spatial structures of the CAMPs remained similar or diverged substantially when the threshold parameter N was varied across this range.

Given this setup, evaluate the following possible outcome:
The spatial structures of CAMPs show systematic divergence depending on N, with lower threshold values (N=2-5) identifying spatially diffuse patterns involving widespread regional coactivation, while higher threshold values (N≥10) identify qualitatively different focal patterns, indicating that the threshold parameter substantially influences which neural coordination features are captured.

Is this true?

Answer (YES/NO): NO